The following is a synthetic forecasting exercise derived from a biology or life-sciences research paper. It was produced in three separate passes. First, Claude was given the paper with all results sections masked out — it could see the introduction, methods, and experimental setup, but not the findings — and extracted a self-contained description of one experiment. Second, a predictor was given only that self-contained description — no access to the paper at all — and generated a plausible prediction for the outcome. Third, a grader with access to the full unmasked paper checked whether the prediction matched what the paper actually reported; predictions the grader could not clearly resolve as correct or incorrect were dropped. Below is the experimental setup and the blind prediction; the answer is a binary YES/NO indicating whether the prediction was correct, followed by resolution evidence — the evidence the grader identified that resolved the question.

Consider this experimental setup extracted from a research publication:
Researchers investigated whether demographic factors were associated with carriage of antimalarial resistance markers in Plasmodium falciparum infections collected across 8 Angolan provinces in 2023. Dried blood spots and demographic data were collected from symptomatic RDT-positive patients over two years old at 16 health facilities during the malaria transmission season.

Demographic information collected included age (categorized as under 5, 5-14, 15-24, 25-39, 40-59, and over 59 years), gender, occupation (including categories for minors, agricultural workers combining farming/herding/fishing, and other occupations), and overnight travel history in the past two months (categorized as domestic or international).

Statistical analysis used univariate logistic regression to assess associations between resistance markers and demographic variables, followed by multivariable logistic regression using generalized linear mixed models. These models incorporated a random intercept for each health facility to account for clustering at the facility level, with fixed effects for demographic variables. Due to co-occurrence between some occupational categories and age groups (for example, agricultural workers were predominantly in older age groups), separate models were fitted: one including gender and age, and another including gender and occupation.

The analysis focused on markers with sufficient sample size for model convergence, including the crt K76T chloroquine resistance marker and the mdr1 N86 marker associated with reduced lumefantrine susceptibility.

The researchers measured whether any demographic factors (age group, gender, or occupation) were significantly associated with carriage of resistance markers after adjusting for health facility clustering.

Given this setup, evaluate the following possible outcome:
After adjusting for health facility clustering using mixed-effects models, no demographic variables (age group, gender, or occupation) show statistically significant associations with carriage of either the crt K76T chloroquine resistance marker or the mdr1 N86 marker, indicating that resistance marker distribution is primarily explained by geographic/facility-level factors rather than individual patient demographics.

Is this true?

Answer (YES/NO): NO